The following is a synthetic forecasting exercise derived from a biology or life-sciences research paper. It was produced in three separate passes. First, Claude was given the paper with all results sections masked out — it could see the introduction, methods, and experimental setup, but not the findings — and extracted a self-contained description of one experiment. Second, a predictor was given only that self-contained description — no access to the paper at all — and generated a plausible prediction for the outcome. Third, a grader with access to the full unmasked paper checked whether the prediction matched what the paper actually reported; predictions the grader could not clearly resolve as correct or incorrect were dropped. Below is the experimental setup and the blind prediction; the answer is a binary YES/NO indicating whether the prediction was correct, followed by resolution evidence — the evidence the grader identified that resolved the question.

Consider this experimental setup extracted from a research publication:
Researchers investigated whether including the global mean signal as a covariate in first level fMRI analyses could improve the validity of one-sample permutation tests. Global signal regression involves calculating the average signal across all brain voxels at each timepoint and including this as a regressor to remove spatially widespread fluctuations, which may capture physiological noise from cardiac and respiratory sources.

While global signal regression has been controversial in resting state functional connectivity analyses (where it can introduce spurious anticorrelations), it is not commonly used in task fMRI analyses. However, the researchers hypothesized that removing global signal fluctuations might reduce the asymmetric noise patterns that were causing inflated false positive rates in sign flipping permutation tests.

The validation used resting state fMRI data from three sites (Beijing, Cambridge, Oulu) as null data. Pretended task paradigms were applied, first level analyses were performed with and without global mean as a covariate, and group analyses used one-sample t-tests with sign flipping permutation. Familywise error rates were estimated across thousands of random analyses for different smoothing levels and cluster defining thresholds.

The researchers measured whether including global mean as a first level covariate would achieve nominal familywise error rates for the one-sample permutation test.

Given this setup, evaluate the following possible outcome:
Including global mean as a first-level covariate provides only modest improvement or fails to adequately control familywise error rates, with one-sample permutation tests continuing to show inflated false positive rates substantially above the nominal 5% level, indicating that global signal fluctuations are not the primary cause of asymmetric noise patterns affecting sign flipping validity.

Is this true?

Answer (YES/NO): NO